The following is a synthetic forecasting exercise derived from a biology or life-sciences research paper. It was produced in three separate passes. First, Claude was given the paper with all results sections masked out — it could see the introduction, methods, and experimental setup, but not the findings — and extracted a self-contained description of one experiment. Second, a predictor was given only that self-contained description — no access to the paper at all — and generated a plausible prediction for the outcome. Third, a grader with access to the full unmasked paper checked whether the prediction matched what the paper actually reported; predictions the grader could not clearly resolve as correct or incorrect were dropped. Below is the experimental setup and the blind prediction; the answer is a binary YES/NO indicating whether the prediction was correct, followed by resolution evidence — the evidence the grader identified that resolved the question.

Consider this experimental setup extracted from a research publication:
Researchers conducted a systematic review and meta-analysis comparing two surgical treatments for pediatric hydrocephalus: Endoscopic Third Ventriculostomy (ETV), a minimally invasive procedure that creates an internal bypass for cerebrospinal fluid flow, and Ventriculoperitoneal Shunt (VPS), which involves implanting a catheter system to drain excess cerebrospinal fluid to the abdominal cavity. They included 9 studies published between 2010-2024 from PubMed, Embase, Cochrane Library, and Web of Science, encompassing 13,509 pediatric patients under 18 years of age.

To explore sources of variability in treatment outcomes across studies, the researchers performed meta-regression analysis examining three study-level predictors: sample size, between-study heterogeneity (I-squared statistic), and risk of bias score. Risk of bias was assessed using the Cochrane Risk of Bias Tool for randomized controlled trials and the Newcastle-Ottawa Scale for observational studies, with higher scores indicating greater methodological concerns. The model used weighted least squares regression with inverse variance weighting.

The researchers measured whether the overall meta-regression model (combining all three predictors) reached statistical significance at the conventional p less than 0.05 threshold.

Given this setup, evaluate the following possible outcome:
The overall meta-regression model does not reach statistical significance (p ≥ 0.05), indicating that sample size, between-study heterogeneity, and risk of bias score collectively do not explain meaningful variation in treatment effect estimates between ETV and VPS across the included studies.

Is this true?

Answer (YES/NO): YES